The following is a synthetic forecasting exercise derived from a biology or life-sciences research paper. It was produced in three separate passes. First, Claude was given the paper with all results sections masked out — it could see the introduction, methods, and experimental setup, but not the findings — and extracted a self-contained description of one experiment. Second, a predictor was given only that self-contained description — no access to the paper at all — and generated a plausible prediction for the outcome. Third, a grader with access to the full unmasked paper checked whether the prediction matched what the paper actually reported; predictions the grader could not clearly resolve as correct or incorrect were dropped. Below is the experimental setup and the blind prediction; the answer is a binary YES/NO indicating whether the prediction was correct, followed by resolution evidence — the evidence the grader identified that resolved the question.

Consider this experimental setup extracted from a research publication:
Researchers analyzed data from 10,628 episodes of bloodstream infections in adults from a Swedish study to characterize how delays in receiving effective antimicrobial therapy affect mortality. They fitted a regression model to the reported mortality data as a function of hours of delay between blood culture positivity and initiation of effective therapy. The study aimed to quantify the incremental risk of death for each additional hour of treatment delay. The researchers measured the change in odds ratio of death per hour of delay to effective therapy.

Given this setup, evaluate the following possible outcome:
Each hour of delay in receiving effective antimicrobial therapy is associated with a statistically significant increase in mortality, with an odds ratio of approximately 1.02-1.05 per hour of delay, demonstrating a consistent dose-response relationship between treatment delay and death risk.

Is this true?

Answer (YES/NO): NO